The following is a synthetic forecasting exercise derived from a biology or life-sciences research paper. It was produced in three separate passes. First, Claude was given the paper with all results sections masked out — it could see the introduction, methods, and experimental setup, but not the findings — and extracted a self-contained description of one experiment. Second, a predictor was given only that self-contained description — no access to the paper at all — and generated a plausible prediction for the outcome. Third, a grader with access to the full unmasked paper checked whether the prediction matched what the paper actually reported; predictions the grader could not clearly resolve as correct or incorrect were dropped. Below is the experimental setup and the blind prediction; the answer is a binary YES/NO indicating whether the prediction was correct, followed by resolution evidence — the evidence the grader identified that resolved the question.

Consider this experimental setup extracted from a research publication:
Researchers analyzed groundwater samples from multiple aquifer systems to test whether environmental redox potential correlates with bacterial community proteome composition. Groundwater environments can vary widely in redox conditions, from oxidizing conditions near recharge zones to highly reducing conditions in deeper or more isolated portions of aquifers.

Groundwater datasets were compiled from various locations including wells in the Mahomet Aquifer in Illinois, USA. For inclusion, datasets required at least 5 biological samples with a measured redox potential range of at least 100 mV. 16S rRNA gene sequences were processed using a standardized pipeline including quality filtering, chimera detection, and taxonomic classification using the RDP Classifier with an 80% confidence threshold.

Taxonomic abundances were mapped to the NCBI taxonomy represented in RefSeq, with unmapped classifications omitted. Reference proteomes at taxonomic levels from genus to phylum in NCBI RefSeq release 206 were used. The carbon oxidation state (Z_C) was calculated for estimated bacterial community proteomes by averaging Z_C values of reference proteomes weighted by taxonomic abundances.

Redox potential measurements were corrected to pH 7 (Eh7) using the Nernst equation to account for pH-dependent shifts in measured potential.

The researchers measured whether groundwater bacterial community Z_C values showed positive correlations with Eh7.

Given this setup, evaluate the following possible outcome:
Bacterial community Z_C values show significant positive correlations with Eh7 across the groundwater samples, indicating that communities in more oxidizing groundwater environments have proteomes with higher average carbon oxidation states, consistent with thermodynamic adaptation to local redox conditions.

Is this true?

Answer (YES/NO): YES